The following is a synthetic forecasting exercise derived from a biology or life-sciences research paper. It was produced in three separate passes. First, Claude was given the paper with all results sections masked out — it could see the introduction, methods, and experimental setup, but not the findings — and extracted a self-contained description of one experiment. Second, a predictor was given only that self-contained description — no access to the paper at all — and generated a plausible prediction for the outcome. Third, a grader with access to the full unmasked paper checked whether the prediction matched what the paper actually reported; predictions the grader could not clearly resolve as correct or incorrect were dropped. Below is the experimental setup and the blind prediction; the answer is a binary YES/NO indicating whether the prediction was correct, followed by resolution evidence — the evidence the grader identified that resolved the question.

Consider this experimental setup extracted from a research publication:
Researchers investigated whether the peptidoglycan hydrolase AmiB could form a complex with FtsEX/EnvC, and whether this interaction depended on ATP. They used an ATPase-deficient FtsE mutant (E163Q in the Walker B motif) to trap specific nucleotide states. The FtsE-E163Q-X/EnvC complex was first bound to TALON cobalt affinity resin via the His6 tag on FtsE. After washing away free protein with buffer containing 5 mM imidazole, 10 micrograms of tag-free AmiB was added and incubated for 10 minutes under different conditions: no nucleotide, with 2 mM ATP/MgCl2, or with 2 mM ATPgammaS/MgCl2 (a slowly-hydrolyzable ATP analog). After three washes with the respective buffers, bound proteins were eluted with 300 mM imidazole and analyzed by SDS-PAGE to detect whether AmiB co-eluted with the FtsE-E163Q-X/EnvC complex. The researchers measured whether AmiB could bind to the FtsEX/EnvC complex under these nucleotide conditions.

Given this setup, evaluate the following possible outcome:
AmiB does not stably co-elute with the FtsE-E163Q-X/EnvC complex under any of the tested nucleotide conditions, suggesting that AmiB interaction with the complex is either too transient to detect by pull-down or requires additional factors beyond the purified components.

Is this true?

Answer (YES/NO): NO